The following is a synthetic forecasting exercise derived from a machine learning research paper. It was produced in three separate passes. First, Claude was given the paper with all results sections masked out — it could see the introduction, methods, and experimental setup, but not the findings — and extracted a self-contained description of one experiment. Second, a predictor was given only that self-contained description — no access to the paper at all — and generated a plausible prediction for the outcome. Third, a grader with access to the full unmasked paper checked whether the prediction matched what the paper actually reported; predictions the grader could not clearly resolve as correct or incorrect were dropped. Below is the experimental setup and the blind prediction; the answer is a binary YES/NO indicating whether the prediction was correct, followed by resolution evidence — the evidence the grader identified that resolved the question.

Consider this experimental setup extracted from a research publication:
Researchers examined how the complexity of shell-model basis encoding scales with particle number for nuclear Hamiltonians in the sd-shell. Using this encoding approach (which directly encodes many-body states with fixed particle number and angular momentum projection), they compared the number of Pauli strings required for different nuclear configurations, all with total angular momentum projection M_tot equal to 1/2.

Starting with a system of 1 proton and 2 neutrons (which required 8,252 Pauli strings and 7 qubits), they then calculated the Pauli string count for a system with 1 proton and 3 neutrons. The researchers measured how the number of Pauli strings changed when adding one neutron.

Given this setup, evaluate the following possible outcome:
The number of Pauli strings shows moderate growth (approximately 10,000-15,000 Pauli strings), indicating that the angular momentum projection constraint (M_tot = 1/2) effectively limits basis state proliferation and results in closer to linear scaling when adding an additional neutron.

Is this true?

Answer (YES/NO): NO